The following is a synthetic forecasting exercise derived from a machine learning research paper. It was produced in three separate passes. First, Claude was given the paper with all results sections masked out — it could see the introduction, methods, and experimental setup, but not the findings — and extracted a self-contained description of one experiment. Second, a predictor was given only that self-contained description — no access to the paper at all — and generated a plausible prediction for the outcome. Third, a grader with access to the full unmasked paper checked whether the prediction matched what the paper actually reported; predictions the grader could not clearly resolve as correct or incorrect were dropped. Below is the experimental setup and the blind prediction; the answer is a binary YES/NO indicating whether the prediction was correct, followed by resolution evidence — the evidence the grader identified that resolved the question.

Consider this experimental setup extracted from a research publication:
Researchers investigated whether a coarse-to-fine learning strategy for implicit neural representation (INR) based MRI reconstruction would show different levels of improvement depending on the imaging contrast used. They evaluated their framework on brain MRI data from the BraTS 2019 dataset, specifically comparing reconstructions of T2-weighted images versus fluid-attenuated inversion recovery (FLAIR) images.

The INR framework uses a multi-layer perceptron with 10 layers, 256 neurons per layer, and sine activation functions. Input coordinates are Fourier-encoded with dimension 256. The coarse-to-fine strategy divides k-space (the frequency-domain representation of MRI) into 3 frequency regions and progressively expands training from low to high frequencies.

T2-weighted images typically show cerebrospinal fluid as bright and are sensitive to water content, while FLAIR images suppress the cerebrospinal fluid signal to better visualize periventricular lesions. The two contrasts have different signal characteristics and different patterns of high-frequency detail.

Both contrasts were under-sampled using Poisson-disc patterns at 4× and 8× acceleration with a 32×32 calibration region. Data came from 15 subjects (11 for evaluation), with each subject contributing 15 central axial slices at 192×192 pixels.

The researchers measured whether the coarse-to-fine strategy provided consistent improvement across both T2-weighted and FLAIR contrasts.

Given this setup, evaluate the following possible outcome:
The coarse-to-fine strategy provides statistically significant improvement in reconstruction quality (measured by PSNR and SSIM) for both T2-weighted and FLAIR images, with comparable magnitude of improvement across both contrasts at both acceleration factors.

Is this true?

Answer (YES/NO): NO